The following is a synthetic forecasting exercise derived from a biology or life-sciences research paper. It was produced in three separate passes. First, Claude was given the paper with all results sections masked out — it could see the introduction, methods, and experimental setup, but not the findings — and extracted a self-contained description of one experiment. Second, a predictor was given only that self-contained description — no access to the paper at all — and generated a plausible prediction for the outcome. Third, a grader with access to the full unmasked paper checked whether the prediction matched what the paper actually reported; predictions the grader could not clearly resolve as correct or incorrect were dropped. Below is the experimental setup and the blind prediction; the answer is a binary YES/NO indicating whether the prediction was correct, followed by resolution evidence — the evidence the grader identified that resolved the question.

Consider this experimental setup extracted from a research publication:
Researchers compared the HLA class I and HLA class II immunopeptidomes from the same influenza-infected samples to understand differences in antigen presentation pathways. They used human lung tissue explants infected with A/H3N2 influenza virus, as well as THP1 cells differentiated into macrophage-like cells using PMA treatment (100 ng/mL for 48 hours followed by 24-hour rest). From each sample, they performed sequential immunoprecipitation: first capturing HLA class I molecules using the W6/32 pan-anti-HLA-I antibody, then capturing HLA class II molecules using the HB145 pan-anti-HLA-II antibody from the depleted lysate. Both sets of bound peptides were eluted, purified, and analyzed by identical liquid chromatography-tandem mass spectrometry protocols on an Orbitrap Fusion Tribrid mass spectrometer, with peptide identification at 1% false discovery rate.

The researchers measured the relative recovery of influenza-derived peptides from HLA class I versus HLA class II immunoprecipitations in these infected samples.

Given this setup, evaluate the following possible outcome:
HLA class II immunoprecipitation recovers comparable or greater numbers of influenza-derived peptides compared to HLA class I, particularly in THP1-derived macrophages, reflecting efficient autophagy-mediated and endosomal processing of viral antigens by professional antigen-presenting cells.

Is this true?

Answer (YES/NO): NO